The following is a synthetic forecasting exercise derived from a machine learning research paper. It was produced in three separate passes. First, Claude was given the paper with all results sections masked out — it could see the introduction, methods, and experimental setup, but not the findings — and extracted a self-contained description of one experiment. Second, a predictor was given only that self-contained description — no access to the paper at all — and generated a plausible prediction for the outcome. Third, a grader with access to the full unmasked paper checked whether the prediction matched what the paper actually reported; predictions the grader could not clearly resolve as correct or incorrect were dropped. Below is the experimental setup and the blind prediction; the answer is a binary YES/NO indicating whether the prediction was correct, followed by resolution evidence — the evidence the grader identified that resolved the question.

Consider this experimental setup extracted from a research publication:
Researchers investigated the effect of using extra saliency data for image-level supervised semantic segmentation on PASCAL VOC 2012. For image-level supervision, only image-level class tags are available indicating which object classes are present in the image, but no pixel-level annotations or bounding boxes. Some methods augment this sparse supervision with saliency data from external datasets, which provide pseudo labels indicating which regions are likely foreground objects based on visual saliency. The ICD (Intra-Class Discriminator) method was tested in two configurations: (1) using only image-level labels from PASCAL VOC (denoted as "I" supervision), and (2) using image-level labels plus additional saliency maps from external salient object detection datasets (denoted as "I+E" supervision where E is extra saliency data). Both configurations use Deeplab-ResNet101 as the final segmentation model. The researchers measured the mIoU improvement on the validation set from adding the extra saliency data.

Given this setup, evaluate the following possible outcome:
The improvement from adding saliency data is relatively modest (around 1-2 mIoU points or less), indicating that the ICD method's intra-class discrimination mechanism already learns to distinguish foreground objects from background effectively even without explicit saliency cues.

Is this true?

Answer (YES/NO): NO